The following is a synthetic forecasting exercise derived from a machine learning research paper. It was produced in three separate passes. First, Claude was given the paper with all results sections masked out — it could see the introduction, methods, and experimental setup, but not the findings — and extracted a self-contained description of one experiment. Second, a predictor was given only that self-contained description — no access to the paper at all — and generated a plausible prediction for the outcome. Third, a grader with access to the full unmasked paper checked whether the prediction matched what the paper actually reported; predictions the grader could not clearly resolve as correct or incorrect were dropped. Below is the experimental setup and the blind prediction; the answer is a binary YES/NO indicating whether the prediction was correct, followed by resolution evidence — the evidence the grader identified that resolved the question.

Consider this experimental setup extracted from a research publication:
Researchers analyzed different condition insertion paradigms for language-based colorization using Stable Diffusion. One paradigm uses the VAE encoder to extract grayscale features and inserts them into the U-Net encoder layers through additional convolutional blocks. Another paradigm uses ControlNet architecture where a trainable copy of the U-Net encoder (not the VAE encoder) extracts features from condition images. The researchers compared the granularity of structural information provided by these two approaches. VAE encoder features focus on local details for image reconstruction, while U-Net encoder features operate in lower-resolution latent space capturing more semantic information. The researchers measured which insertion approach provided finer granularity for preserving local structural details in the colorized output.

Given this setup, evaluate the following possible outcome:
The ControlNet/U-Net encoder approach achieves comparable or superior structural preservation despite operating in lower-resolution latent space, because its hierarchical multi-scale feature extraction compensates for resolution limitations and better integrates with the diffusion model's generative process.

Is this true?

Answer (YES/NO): NO